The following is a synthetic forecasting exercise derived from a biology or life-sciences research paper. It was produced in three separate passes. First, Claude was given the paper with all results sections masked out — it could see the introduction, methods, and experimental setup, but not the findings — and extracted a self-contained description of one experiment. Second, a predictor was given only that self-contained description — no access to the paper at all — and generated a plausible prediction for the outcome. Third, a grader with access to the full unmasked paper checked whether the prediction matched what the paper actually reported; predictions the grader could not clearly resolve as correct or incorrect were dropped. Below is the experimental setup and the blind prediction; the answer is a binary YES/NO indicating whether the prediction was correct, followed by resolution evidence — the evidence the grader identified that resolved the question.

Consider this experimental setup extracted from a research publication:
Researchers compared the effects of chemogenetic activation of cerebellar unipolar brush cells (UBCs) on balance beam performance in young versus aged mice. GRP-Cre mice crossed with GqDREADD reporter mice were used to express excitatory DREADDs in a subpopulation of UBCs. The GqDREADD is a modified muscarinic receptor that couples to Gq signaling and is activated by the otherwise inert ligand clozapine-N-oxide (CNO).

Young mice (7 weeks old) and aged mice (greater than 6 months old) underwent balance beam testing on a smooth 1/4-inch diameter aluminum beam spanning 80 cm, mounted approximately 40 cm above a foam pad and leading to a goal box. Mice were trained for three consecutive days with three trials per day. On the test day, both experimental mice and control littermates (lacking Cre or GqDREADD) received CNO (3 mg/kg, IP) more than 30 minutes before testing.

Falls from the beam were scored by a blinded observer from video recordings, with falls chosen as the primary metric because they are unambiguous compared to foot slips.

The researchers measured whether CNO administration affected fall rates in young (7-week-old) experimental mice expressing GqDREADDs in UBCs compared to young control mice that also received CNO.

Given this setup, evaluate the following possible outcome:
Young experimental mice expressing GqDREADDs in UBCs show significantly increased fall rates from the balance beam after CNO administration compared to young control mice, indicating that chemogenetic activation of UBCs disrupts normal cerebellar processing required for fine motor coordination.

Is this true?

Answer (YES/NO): NO